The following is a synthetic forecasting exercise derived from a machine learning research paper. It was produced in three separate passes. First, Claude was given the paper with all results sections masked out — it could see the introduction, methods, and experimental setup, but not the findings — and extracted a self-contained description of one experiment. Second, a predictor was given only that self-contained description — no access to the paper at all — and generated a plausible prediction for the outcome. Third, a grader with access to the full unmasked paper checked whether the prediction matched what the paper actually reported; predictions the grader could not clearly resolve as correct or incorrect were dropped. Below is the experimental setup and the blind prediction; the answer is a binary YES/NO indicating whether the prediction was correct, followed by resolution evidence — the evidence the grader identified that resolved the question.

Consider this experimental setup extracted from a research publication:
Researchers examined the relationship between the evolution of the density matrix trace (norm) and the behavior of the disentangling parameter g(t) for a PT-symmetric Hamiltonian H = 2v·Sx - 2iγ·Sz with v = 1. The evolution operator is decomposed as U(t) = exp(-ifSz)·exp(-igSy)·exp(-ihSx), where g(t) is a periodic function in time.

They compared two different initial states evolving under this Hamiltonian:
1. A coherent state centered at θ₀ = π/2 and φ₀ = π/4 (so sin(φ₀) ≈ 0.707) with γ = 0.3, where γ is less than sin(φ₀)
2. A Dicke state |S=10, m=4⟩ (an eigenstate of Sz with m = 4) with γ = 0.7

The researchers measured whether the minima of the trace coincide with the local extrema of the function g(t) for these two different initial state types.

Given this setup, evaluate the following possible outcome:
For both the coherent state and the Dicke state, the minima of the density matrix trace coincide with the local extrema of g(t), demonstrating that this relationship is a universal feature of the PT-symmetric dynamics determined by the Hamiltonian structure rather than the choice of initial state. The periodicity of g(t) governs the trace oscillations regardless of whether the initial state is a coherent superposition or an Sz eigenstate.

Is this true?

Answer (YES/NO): NO